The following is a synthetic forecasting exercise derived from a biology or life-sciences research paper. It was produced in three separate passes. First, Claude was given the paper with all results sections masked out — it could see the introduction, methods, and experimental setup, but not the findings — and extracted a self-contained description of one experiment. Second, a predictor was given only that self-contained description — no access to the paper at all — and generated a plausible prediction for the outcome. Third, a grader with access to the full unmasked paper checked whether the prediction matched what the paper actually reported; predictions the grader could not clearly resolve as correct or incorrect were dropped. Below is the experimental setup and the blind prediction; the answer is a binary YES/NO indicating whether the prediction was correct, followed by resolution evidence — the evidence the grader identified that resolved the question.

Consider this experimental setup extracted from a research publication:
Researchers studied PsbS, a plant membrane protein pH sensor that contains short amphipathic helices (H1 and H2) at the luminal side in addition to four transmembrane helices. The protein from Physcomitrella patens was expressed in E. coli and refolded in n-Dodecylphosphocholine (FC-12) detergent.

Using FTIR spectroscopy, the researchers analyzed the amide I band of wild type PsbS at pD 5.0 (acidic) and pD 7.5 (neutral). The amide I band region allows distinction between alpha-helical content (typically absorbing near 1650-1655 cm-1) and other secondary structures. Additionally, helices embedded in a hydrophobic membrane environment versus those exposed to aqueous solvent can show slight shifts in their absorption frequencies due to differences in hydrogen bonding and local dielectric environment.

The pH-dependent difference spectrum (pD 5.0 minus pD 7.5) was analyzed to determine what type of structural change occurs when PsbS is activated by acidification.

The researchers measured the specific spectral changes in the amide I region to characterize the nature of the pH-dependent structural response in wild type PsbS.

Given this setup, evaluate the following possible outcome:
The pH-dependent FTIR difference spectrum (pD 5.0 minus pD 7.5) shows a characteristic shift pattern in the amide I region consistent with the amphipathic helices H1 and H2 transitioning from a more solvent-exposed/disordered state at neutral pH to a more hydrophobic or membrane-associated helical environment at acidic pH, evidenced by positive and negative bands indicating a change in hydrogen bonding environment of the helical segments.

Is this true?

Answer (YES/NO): NO